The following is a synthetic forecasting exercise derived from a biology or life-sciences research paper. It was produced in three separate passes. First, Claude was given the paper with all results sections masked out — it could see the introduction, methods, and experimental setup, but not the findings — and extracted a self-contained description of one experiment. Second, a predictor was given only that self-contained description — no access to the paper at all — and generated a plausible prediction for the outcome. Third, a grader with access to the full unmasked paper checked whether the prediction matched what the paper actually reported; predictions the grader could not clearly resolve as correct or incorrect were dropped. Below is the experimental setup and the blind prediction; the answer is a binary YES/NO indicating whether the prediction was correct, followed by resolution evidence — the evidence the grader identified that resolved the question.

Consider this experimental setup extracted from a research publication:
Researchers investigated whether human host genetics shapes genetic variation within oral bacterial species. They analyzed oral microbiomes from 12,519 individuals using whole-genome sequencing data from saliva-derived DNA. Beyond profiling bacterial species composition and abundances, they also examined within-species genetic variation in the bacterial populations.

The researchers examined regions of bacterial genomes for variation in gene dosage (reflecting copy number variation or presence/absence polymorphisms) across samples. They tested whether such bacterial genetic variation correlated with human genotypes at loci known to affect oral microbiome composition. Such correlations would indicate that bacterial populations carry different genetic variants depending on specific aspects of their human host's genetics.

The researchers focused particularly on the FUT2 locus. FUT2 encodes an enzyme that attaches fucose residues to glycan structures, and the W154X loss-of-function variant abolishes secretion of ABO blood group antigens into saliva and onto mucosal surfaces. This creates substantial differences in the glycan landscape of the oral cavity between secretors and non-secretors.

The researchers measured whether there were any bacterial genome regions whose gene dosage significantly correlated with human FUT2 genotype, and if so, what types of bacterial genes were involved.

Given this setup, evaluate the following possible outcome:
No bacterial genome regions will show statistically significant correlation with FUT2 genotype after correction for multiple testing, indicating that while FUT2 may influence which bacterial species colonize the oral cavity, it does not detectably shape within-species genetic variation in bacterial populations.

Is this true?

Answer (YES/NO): NO